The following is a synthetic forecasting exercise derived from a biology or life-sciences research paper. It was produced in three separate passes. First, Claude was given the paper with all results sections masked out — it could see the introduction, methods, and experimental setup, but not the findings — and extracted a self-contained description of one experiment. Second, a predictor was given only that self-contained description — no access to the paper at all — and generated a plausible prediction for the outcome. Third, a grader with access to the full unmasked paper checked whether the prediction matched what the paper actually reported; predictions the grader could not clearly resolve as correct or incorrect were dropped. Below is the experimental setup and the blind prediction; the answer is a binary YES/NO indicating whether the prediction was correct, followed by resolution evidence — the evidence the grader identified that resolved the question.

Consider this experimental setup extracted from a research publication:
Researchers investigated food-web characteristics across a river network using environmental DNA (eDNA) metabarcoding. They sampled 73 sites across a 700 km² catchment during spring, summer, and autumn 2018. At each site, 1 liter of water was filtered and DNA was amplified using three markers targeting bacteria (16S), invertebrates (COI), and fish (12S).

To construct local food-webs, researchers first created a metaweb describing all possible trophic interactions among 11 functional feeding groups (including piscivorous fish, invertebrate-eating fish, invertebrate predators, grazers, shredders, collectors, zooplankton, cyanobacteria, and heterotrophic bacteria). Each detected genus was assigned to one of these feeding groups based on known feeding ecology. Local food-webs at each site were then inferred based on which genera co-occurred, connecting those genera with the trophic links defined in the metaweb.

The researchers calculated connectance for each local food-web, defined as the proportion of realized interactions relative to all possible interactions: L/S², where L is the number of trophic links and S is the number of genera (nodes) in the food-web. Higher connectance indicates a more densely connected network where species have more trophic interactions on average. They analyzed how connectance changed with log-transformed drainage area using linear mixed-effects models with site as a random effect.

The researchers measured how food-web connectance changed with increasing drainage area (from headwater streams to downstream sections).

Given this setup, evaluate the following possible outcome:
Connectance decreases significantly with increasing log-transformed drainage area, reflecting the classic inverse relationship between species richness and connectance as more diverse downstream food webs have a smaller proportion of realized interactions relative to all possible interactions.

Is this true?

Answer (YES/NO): NO